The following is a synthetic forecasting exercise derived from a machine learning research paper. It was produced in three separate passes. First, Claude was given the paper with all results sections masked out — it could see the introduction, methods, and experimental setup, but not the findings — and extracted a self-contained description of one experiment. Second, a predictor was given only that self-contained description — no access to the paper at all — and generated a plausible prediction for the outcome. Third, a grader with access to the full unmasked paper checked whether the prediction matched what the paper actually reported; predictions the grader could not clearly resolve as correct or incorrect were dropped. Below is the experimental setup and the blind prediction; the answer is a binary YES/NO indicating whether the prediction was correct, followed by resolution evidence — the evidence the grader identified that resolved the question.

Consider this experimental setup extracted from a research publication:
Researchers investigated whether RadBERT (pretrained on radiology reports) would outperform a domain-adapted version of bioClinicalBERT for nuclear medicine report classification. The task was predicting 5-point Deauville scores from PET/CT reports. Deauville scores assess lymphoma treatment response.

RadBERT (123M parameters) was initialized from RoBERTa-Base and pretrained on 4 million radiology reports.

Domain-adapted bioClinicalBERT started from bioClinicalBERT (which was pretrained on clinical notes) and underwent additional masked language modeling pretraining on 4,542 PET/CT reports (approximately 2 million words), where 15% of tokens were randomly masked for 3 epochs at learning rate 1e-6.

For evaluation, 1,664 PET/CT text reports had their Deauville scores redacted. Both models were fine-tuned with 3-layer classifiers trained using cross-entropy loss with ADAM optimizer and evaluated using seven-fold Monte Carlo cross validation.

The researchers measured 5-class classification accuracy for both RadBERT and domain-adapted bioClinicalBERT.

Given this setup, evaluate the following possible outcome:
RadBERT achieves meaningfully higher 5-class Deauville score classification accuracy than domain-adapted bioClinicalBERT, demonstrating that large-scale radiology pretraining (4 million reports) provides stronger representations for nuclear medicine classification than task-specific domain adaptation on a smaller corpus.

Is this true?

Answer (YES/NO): YES